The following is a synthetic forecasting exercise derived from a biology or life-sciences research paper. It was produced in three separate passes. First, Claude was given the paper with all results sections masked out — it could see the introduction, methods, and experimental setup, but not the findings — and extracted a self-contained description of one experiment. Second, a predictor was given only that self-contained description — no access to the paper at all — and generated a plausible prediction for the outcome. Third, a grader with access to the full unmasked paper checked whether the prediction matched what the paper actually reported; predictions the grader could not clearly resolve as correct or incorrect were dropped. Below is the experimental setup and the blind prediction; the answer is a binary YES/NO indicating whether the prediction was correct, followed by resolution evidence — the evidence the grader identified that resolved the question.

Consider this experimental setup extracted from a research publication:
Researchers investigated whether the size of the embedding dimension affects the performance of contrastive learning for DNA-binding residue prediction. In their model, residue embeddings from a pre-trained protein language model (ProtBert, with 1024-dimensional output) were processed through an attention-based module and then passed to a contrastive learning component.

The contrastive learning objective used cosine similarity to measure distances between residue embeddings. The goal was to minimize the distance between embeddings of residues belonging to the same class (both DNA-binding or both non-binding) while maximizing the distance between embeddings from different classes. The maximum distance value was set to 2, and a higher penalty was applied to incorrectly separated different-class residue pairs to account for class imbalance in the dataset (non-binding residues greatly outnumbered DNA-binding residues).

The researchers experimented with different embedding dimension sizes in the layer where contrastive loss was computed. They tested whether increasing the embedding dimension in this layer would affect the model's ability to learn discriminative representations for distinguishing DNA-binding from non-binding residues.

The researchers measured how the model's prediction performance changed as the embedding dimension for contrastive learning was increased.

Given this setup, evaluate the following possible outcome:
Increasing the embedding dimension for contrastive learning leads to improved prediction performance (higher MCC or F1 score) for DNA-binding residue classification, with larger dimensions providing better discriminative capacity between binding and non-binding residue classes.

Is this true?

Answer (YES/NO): YES